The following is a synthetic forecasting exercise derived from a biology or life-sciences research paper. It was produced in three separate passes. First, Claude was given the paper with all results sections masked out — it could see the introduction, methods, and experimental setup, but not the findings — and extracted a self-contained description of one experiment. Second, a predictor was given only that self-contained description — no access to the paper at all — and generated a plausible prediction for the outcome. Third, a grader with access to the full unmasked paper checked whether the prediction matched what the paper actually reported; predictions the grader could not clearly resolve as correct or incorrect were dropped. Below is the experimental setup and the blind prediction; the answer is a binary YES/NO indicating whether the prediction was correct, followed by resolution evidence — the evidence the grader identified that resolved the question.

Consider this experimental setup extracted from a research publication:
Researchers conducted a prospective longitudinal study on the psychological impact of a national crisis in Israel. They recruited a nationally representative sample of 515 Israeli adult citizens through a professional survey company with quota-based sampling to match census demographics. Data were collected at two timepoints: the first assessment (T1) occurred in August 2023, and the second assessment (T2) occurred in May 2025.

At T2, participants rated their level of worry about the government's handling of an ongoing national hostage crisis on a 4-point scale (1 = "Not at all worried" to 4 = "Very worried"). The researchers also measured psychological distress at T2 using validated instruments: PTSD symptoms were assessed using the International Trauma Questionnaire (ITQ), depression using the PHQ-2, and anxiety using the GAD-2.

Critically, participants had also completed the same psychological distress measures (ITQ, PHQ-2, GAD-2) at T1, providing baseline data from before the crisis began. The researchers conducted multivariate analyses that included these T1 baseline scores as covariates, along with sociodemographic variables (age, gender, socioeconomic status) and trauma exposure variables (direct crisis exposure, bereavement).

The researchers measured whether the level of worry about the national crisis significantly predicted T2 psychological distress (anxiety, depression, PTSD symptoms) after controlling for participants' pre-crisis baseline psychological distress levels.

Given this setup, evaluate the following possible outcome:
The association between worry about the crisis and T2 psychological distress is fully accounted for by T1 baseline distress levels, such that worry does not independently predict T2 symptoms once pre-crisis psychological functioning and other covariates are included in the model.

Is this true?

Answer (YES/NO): NO